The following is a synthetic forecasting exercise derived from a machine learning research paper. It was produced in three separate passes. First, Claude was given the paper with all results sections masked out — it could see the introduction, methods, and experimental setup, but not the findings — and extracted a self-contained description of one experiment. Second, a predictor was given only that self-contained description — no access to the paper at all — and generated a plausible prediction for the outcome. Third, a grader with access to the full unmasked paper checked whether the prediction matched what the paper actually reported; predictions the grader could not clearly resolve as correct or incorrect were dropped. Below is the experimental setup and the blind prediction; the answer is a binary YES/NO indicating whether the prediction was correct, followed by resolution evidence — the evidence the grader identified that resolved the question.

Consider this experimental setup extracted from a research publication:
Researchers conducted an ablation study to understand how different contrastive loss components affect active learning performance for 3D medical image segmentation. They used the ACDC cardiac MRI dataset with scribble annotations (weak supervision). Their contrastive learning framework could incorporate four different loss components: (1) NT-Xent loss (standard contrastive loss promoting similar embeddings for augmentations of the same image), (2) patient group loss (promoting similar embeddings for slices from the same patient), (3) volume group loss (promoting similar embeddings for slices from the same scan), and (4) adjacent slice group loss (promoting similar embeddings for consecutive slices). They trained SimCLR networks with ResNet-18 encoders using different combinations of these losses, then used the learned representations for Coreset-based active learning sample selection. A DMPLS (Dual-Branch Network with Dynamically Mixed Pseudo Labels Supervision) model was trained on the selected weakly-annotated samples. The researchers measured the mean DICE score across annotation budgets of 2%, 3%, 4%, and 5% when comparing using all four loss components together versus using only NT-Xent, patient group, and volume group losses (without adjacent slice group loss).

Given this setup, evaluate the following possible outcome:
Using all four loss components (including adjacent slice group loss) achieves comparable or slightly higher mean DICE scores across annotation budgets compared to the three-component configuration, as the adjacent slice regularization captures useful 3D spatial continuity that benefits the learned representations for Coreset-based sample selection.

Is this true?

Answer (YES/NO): NO